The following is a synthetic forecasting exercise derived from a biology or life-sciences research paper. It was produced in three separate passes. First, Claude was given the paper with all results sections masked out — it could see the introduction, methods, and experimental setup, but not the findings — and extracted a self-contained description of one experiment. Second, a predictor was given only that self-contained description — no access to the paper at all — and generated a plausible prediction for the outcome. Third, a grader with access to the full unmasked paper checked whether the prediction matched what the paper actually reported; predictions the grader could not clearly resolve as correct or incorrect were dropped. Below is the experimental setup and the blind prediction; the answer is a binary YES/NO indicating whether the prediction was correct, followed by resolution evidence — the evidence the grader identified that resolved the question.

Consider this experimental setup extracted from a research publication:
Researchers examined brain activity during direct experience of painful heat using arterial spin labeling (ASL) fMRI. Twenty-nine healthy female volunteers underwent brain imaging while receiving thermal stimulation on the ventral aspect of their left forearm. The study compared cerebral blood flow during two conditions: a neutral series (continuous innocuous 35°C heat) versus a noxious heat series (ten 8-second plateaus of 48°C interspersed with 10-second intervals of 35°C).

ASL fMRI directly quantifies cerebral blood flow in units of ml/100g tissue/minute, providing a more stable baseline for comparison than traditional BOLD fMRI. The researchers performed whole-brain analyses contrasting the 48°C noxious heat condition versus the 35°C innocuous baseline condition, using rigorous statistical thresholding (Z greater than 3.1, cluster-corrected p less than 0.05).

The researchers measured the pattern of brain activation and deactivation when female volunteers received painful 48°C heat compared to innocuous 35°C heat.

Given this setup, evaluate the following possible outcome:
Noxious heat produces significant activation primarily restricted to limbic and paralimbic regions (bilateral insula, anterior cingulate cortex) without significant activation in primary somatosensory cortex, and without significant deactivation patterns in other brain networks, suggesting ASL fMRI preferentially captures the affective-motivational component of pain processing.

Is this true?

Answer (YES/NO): NO